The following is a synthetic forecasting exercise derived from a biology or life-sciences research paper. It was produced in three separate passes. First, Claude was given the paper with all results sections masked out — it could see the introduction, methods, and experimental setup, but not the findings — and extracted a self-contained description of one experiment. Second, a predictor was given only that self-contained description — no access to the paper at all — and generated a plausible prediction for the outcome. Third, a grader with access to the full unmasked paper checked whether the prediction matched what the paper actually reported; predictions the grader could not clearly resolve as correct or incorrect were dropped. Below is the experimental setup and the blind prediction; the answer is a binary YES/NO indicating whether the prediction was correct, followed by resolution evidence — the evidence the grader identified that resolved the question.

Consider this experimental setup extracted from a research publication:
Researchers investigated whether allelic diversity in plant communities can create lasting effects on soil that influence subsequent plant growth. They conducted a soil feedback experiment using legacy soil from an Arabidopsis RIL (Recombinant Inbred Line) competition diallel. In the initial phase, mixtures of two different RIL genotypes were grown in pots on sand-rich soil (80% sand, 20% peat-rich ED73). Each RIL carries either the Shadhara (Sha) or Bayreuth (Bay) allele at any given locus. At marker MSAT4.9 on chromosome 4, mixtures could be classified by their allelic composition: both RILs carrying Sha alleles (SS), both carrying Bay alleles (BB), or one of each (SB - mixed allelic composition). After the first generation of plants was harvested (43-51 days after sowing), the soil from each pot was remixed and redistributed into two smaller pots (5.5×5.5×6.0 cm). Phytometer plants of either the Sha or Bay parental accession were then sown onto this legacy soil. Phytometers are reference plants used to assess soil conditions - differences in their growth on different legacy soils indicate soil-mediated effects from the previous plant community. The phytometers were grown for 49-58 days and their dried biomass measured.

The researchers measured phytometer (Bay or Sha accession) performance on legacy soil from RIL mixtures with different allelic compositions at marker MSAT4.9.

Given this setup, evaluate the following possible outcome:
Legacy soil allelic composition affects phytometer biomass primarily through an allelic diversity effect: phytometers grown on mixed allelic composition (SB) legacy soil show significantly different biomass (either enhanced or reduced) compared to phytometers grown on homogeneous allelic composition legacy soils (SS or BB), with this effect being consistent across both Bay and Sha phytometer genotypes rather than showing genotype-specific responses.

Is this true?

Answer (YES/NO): NO